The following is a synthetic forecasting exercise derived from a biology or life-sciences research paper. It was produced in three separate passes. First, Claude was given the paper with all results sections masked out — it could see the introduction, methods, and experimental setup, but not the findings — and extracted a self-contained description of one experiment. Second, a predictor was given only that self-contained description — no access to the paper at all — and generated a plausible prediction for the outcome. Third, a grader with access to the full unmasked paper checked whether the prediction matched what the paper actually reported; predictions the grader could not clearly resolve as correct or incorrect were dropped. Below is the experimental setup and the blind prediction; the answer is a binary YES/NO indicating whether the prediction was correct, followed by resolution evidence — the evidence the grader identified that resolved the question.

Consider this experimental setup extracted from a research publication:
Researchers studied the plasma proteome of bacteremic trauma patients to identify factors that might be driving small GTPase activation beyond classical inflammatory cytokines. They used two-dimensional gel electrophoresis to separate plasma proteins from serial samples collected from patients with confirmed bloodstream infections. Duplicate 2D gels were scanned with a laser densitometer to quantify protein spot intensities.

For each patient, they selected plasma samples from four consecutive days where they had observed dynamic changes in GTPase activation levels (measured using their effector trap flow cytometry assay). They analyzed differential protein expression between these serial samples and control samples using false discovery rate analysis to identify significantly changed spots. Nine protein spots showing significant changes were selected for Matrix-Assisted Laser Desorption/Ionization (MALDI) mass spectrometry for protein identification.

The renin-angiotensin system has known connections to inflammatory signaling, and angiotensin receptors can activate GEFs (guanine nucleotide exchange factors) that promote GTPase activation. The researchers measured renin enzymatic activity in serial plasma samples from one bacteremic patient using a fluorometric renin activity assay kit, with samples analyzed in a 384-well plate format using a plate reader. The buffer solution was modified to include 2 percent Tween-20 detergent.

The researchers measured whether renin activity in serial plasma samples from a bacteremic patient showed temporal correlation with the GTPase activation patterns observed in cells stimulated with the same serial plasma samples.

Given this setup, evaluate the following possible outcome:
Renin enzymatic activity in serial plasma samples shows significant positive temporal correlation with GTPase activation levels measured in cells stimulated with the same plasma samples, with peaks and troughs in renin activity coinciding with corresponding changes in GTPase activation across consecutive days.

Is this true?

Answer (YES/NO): YES